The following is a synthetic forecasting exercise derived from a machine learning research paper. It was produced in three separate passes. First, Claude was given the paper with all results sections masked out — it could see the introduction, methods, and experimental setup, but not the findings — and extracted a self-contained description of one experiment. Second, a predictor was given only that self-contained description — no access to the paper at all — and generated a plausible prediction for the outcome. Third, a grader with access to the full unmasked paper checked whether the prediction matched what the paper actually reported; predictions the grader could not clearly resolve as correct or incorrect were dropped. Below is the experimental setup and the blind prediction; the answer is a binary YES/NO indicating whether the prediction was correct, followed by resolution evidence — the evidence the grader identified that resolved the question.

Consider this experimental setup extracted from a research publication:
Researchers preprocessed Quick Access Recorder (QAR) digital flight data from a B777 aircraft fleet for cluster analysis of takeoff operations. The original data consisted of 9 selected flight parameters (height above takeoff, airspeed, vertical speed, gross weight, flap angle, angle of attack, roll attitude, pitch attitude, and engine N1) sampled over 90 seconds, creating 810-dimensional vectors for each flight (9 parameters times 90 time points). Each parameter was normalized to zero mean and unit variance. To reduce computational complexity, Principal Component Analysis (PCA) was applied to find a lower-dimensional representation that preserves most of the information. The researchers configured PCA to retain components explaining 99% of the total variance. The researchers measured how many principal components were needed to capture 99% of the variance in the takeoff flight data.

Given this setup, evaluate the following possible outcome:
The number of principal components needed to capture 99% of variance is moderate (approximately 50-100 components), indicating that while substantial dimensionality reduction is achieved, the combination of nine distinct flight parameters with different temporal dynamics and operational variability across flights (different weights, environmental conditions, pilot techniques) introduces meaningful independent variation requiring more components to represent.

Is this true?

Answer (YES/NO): YES